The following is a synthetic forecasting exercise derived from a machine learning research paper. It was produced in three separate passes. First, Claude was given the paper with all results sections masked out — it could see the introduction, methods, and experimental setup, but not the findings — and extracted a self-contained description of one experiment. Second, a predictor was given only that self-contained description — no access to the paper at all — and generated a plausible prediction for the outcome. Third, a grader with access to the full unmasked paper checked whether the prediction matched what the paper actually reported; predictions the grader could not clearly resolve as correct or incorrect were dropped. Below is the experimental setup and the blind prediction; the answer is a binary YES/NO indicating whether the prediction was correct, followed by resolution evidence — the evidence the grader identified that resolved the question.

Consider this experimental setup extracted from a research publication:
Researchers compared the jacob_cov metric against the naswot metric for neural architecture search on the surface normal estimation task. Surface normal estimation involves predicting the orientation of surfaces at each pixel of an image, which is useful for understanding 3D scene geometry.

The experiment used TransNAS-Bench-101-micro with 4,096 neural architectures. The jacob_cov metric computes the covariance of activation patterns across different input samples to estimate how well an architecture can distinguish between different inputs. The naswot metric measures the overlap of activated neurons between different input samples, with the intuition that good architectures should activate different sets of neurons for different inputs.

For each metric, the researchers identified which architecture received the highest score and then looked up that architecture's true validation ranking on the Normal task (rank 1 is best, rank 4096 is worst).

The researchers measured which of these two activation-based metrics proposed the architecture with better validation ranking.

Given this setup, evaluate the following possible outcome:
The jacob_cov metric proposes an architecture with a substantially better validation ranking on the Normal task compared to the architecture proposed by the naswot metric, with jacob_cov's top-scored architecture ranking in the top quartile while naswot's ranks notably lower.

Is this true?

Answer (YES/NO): NO